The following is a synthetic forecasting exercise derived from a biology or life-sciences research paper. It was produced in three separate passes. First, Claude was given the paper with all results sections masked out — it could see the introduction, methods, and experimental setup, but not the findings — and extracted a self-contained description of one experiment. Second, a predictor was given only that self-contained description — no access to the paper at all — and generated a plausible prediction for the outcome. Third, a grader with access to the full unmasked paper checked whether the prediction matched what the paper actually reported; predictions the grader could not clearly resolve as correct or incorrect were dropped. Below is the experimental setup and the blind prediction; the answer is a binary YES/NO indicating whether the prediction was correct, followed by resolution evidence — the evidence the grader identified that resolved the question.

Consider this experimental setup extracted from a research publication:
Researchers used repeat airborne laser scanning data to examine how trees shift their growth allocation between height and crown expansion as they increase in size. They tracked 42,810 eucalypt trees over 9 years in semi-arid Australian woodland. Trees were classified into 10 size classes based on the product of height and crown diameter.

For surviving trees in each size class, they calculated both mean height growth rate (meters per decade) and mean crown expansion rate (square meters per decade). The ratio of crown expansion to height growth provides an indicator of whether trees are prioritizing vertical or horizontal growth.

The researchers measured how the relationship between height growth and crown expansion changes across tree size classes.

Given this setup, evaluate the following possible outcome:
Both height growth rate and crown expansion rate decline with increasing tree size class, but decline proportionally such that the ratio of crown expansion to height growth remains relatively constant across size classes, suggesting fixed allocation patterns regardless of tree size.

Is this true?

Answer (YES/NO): NO